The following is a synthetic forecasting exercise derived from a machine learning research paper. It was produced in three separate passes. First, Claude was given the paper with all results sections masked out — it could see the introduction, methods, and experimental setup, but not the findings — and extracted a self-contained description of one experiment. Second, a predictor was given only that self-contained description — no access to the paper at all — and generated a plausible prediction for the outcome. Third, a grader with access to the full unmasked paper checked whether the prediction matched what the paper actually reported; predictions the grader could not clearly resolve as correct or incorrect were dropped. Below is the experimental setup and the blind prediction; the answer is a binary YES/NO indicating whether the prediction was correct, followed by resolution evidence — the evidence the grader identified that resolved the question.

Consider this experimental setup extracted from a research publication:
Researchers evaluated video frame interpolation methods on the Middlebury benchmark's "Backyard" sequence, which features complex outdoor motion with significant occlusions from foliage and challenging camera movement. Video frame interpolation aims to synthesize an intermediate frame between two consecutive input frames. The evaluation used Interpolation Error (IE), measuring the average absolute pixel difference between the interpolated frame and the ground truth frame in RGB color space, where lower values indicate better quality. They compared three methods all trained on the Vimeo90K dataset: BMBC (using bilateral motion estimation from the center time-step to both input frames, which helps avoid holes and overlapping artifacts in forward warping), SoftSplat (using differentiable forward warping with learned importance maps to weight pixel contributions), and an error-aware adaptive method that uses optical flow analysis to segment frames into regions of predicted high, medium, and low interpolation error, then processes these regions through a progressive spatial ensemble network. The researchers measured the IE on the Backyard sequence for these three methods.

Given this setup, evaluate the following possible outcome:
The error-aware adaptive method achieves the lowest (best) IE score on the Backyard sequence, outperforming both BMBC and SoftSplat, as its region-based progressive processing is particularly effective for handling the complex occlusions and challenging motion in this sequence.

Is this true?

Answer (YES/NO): NO